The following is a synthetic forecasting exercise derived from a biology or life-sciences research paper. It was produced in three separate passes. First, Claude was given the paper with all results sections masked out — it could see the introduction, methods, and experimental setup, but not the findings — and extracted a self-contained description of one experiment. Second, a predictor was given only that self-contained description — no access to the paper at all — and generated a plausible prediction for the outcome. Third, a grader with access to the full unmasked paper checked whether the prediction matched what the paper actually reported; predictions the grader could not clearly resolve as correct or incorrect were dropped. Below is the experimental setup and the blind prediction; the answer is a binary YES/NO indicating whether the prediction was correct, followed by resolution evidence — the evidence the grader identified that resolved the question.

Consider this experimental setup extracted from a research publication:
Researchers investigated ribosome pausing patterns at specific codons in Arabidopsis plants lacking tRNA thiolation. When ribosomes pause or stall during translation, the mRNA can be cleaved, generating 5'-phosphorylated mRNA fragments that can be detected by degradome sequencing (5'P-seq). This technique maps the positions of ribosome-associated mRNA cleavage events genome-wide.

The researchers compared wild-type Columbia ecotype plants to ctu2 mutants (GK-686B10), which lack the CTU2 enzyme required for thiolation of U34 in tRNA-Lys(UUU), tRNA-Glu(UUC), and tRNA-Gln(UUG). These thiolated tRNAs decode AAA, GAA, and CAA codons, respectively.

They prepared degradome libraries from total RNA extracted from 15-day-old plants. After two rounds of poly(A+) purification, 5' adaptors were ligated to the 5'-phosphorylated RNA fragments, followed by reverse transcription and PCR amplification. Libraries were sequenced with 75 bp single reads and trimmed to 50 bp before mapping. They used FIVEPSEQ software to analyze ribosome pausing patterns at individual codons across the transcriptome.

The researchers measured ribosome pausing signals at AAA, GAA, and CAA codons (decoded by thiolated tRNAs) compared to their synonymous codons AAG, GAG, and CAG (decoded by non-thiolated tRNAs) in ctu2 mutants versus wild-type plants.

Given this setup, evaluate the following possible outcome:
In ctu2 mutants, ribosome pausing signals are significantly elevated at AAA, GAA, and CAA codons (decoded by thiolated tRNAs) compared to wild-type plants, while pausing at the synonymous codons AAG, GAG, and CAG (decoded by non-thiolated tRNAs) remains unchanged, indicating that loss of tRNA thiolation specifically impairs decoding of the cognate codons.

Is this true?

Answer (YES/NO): YES